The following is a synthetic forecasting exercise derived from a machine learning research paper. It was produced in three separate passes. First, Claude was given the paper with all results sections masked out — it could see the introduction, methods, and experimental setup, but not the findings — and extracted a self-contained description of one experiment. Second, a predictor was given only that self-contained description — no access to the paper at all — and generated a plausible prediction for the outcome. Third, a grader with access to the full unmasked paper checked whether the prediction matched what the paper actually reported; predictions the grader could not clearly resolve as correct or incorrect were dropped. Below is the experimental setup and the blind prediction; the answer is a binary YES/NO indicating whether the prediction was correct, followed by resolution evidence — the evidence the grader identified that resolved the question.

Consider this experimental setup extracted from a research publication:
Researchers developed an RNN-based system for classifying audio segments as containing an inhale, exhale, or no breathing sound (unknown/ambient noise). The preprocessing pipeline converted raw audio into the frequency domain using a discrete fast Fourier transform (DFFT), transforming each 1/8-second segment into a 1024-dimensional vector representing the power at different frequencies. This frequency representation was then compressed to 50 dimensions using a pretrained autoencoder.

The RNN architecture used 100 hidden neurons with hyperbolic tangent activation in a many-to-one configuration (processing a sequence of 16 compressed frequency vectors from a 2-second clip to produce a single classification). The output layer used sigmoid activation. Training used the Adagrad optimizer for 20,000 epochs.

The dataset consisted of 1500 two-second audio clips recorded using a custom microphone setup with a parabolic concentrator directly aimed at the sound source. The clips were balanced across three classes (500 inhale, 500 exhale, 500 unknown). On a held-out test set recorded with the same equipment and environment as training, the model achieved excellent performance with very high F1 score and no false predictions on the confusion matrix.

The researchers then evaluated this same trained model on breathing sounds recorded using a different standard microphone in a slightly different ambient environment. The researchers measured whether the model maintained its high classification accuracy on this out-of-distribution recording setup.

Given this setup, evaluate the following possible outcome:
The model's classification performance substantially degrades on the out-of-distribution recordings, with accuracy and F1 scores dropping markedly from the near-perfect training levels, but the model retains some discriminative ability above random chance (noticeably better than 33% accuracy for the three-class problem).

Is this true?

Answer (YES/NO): YES